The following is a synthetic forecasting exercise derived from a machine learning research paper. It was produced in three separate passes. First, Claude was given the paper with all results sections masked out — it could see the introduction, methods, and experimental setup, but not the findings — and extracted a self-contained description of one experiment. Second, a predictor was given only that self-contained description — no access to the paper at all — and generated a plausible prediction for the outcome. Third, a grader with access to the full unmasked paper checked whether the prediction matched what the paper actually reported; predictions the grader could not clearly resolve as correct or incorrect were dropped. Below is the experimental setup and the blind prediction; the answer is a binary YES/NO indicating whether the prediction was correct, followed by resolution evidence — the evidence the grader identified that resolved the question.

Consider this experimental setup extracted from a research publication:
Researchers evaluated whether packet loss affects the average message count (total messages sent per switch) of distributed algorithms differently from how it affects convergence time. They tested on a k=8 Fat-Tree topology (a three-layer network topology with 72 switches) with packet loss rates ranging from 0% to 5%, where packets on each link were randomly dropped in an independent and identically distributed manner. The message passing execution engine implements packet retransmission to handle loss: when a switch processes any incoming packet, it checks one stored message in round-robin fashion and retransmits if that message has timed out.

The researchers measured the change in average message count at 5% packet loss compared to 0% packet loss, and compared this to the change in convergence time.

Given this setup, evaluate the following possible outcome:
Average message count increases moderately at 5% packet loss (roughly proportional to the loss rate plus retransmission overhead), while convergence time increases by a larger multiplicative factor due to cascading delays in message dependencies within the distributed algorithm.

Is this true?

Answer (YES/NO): NO